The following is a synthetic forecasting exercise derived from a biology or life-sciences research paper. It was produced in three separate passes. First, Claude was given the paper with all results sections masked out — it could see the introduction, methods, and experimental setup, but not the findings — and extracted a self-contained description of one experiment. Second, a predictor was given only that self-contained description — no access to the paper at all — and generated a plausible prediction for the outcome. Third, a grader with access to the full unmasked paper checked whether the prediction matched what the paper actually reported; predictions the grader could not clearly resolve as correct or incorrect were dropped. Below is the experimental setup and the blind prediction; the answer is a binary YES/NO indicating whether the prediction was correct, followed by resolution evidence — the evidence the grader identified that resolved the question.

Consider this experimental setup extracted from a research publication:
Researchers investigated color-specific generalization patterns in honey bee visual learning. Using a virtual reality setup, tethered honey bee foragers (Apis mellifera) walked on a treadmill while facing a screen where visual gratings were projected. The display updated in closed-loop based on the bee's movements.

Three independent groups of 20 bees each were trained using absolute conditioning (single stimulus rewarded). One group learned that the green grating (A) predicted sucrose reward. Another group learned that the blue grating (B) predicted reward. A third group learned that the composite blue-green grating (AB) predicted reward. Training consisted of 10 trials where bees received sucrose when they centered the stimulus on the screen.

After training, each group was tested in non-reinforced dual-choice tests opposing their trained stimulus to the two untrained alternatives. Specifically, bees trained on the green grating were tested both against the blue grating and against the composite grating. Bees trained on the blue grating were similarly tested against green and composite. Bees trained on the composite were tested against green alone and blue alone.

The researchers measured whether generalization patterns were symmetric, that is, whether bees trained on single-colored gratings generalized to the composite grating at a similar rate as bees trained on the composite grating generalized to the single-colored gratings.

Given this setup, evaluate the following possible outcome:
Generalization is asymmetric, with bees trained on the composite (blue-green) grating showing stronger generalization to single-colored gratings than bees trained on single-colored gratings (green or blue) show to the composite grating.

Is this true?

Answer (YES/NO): NO